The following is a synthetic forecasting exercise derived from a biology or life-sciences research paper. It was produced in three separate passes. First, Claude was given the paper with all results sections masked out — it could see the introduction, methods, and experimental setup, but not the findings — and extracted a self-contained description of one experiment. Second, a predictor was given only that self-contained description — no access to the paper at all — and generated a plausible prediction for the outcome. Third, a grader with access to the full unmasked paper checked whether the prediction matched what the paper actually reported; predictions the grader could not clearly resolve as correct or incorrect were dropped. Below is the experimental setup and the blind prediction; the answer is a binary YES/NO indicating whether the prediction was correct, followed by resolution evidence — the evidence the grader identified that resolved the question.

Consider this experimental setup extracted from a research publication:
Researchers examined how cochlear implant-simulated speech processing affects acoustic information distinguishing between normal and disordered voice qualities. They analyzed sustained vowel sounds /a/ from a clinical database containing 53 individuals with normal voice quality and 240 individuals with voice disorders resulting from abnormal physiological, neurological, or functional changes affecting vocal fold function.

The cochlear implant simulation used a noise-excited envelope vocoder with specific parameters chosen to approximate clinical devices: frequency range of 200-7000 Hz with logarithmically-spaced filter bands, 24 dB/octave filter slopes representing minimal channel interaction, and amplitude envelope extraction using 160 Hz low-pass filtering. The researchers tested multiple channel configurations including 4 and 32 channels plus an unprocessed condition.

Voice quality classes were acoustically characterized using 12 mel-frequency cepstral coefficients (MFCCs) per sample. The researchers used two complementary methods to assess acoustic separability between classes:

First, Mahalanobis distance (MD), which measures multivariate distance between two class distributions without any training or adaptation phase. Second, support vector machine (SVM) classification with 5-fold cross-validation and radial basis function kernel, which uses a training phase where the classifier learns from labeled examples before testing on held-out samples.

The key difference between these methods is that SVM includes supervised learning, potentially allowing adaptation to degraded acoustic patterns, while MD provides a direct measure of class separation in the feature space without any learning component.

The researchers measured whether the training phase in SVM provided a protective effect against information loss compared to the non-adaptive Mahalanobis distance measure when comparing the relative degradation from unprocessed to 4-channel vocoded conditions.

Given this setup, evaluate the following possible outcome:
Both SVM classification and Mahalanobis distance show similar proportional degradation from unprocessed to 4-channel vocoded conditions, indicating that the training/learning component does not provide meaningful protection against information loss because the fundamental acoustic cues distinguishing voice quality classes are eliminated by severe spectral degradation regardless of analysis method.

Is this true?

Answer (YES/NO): NO